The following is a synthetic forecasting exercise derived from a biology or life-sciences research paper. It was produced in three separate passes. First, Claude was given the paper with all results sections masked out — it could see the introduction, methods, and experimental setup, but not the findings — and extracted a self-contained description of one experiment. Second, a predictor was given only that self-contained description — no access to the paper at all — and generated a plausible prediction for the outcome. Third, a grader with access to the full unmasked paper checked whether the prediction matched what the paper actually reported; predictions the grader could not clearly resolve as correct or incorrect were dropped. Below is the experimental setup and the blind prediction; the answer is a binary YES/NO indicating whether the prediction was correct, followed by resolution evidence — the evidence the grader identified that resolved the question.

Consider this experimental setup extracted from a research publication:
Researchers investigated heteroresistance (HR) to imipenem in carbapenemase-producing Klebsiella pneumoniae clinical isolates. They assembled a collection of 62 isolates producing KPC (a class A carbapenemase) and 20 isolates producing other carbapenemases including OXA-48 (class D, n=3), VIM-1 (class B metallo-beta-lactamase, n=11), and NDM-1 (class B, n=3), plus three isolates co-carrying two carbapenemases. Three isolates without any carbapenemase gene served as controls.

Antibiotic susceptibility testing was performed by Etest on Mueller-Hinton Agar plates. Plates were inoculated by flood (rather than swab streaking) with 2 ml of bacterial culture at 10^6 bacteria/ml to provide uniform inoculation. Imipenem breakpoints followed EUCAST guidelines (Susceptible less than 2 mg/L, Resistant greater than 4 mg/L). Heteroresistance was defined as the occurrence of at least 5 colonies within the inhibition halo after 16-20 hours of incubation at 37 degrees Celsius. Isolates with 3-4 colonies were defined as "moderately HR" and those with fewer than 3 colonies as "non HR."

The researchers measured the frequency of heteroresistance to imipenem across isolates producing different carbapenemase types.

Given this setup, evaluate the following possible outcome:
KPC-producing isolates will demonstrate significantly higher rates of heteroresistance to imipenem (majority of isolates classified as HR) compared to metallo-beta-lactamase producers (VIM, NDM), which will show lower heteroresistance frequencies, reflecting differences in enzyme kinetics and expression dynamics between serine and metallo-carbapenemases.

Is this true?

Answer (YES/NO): NO